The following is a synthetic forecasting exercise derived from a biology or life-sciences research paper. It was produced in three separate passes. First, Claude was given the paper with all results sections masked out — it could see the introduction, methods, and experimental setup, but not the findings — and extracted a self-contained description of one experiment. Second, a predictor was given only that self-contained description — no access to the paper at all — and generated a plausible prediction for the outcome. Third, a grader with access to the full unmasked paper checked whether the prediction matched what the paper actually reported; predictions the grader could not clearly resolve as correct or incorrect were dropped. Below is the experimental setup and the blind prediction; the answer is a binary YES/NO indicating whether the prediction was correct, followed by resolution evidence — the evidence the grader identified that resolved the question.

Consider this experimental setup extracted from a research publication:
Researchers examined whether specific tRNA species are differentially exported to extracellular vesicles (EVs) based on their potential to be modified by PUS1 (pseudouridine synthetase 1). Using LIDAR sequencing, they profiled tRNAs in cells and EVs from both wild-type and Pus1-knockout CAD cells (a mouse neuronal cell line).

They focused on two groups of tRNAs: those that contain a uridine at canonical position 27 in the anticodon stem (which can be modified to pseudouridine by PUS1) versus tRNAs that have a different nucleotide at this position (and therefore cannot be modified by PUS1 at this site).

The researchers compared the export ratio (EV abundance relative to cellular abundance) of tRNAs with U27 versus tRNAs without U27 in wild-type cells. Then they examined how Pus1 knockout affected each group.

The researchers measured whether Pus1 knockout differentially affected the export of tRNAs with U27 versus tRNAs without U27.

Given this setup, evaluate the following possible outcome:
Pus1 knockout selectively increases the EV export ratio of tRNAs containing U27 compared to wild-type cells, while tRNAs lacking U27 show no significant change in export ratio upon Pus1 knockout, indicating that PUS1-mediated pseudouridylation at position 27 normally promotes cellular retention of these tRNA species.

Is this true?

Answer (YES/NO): NO